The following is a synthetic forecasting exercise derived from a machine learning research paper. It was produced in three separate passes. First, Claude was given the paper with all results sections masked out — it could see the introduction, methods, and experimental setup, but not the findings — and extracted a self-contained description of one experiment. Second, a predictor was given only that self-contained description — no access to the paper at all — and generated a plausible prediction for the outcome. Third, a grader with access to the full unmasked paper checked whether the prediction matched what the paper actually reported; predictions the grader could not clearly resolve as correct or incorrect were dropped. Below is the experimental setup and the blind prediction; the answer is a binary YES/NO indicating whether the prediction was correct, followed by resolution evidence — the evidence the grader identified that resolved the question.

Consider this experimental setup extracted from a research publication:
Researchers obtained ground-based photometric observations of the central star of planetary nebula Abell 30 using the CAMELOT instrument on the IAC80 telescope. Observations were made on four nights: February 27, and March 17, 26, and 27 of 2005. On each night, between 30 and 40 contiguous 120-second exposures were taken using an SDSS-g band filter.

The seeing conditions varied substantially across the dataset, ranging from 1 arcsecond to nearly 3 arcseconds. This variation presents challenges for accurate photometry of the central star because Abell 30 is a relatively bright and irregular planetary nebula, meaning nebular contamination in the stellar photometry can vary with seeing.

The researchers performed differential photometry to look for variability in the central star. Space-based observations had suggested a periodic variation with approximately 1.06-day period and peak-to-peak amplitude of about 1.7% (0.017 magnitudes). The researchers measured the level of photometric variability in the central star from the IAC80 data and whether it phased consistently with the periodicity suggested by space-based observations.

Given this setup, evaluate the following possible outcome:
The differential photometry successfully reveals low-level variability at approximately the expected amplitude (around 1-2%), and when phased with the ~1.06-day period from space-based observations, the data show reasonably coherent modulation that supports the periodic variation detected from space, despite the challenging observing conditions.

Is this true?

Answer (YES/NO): NO